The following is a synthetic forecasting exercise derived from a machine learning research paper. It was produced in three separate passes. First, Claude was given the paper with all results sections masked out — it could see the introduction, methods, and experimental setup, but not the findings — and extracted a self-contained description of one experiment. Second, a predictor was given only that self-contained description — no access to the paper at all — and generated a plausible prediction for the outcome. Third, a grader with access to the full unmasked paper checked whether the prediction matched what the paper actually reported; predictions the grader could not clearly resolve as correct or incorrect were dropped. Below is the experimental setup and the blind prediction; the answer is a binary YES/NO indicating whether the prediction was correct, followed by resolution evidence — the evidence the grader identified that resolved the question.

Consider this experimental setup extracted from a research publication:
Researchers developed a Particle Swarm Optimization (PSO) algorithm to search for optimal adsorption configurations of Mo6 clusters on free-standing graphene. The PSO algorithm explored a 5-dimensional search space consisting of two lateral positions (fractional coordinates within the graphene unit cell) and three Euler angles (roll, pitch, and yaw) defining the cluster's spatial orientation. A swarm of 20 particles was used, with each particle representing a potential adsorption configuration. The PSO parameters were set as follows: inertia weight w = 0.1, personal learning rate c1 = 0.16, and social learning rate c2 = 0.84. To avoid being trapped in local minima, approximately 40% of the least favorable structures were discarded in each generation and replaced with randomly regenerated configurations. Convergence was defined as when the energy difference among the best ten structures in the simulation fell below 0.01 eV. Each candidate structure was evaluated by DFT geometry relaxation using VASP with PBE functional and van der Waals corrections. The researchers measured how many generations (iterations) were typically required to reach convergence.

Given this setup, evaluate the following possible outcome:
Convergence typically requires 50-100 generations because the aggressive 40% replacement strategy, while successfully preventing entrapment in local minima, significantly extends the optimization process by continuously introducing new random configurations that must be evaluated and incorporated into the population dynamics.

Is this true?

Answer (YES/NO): NO